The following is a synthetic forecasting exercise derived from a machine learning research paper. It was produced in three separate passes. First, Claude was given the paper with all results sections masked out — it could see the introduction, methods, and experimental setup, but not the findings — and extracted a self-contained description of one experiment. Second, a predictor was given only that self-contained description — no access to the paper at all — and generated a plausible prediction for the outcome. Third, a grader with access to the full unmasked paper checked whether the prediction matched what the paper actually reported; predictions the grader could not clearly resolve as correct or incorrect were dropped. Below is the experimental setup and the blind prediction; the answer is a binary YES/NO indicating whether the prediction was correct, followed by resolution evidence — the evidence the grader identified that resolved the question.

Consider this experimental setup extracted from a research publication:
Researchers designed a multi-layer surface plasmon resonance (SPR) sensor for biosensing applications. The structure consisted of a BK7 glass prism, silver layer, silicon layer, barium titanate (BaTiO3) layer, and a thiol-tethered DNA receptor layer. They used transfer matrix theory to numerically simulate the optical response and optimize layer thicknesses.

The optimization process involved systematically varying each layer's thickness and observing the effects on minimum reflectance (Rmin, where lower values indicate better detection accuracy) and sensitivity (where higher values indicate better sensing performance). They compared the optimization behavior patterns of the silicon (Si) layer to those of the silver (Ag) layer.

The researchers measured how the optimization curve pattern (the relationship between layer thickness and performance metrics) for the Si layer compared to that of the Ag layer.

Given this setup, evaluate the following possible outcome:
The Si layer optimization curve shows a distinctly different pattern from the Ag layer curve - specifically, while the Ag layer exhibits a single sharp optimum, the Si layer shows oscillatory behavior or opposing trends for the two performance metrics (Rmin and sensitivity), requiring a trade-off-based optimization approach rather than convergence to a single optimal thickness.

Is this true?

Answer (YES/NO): NO